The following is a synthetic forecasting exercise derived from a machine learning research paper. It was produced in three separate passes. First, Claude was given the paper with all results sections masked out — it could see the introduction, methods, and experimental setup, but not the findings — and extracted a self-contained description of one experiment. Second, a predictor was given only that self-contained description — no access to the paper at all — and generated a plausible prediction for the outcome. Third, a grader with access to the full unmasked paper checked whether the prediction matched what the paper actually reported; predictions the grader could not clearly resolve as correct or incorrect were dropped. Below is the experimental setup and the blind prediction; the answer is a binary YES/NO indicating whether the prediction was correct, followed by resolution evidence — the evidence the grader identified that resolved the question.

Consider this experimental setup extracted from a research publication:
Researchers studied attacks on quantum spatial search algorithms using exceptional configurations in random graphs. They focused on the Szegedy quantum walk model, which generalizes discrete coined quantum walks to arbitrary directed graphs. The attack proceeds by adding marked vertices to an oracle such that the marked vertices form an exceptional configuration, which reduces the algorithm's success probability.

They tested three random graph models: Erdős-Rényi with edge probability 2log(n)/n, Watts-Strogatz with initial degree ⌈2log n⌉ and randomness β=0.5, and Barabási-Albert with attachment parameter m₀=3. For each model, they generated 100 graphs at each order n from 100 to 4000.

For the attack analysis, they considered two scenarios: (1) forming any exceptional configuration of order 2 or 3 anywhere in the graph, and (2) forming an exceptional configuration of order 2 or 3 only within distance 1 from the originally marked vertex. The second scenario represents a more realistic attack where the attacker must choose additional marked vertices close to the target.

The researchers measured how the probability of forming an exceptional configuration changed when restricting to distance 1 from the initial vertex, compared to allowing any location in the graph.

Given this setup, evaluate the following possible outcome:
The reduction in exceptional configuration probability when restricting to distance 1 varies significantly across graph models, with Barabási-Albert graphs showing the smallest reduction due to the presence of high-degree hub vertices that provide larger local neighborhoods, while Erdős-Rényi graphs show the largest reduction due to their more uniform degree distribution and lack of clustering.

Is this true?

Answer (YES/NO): NO